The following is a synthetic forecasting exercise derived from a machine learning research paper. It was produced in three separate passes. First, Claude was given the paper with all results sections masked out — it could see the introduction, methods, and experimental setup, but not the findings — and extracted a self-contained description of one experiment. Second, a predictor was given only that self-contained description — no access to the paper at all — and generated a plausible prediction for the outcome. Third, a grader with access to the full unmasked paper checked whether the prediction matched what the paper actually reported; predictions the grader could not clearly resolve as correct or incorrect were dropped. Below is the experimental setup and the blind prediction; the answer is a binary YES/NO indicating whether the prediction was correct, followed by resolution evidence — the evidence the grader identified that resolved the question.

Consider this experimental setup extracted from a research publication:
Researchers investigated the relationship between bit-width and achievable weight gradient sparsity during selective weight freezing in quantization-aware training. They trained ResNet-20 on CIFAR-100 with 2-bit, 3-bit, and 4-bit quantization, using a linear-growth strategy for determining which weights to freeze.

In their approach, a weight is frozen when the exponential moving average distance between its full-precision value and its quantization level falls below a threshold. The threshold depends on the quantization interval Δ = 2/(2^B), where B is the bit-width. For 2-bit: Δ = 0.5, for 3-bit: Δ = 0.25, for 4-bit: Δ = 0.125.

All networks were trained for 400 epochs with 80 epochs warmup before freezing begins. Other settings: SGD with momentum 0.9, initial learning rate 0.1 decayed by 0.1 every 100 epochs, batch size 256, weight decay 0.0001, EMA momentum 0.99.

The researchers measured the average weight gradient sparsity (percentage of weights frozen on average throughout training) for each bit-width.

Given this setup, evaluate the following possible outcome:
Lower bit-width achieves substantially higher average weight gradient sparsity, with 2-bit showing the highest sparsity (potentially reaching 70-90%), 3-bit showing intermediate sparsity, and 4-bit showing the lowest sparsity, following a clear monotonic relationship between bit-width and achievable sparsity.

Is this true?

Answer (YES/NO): NO